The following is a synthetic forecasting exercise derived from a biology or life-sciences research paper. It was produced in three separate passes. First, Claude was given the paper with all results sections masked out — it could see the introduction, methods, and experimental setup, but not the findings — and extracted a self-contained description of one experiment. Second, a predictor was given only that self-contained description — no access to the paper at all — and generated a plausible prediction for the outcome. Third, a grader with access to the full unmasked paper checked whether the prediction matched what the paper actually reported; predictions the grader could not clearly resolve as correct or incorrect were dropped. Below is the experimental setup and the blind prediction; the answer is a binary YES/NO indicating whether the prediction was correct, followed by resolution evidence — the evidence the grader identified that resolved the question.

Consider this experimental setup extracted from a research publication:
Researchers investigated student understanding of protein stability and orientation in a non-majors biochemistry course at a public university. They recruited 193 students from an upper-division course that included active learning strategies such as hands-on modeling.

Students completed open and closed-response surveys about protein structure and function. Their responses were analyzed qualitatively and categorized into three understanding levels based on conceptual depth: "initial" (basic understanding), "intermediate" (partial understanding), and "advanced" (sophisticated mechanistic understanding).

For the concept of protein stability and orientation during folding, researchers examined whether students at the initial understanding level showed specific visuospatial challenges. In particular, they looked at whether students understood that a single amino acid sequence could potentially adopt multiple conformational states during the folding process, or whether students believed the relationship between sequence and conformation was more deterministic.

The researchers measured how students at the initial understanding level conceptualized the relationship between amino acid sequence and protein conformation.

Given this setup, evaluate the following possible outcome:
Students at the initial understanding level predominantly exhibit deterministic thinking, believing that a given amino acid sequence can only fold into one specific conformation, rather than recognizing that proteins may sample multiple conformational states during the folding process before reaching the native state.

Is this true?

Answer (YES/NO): YES